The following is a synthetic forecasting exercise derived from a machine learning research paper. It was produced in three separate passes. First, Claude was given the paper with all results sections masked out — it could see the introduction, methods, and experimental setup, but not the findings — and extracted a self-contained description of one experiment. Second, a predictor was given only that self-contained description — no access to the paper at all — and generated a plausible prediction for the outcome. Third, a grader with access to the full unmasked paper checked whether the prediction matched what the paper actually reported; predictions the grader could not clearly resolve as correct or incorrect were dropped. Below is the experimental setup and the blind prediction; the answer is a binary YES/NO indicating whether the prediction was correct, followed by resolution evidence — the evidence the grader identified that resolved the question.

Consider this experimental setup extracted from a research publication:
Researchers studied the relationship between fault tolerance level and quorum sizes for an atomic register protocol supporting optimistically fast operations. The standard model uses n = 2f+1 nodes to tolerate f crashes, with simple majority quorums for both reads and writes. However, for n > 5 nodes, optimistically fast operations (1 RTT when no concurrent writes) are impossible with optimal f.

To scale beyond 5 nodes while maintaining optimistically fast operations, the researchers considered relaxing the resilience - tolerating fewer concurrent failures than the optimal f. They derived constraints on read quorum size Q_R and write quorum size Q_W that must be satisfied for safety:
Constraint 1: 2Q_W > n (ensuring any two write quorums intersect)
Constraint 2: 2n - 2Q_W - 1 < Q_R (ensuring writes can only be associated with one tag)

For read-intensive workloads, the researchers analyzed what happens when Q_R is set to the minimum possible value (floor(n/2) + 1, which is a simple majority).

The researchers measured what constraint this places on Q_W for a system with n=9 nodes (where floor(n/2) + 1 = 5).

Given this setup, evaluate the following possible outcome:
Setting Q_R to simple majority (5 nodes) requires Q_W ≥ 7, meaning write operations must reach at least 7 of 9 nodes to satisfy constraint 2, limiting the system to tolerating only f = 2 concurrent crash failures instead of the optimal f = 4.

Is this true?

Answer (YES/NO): YES